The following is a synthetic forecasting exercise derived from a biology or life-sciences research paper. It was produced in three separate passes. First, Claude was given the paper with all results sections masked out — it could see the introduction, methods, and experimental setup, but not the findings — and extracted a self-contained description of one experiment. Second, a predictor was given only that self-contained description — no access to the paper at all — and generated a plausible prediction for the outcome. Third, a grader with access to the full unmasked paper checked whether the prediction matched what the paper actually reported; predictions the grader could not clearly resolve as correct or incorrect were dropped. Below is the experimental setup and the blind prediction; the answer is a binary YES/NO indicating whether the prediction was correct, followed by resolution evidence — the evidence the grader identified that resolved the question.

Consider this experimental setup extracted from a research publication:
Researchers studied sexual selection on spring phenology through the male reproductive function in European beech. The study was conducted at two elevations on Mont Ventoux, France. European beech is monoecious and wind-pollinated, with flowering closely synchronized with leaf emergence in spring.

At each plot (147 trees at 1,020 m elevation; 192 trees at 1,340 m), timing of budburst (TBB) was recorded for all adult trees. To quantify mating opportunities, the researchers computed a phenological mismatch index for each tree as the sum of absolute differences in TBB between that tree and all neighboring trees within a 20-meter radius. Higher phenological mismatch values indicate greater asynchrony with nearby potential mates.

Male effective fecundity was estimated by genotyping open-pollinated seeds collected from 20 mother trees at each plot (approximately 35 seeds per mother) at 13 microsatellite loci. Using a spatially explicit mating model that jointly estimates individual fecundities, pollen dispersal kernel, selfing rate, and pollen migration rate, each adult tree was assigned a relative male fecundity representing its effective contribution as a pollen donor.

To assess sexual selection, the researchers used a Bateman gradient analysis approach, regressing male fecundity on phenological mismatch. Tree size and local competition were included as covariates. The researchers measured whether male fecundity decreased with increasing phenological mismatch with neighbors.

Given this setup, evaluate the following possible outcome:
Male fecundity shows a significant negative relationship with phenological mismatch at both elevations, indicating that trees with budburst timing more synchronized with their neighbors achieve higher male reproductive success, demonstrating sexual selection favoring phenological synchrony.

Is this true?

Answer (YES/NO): YES